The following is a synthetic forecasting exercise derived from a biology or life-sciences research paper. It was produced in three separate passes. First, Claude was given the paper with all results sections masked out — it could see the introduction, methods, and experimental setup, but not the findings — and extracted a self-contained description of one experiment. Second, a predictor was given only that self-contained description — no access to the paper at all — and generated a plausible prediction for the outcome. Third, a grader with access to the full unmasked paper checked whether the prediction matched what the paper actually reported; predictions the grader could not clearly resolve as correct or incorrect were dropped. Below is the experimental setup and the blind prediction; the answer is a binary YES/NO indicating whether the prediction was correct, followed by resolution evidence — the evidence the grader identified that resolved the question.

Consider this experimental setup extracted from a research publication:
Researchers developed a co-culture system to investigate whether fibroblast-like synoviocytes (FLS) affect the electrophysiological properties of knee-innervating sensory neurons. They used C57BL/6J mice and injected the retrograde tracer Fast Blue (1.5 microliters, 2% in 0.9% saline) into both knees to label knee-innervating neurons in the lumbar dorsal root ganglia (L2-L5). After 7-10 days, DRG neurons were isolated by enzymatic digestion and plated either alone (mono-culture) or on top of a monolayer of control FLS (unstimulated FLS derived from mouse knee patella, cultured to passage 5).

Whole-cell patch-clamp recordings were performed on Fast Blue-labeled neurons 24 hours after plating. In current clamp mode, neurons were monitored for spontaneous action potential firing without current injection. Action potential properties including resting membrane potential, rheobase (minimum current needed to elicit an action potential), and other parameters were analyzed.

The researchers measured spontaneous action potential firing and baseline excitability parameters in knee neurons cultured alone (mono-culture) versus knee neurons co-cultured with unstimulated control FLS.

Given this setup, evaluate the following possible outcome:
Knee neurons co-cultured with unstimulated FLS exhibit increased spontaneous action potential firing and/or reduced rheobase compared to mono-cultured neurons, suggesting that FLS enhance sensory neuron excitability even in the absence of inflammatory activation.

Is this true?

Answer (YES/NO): NO